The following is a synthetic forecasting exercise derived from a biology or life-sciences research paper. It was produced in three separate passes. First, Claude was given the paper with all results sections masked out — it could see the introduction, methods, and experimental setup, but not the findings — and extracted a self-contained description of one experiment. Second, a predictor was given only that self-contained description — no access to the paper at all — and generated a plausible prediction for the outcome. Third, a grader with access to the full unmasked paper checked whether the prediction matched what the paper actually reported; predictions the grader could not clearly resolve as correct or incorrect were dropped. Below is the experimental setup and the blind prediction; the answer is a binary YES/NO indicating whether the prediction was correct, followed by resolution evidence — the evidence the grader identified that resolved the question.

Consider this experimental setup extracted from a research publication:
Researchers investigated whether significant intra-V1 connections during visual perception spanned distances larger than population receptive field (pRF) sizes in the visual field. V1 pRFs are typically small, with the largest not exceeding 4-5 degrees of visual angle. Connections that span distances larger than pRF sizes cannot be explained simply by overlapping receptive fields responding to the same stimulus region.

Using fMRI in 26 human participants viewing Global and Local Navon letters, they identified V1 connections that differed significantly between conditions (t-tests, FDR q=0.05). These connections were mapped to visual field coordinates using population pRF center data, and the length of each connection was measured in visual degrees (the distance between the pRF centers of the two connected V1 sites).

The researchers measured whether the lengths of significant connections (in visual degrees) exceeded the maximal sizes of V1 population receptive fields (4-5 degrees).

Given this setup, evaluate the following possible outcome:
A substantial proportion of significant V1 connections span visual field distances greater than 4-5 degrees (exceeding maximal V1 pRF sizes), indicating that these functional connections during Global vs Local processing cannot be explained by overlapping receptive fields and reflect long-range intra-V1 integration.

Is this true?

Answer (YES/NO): YES